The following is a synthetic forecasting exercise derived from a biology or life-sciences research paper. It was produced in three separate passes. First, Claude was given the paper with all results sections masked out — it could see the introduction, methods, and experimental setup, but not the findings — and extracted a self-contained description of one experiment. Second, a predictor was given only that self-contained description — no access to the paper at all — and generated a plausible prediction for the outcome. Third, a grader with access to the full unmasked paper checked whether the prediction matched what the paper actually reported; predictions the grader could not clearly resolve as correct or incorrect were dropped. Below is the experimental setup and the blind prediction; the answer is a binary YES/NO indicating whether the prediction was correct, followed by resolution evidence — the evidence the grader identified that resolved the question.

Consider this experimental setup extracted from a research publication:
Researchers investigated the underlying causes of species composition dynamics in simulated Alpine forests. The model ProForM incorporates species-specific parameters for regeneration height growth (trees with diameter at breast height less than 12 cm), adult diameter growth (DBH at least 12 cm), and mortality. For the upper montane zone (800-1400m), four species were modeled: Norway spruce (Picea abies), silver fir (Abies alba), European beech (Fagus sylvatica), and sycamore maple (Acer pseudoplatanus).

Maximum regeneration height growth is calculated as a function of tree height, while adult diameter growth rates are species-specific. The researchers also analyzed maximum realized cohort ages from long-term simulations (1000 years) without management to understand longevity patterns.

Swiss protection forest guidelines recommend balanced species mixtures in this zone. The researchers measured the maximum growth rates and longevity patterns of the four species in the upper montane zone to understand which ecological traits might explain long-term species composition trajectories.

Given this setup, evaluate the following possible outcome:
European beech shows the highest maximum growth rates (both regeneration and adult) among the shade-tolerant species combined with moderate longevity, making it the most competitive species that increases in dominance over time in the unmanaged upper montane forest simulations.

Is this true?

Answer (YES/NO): NO